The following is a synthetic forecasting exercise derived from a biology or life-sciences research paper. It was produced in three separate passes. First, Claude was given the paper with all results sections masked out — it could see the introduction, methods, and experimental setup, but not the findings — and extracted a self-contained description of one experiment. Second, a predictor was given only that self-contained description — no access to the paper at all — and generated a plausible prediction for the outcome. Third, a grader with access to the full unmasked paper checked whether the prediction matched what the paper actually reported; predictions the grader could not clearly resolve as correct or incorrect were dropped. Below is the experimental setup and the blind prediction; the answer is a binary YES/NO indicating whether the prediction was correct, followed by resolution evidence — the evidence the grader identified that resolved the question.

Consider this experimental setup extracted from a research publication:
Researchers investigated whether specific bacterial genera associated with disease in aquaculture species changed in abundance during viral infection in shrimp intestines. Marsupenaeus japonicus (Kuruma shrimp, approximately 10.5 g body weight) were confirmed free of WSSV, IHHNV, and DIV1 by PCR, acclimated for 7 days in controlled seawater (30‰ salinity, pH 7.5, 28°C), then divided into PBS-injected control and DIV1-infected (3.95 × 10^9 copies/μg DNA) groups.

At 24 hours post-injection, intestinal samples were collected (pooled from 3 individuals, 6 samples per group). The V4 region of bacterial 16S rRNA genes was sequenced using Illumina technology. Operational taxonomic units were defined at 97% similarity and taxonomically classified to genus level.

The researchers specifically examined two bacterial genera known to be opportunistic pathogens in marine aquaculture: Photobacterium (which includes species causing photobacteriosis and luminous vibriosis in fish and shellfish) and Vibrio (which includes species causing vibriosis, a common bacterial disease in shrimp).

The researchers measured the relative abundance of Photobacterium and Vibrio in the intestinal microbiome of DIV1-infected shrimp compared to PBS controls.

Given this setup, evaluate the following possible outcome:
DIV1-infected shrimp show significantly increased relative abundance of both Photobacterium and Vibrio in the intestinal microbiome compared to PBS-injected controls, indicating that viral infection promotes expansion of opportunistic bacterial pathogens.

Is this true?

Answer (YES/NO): YES